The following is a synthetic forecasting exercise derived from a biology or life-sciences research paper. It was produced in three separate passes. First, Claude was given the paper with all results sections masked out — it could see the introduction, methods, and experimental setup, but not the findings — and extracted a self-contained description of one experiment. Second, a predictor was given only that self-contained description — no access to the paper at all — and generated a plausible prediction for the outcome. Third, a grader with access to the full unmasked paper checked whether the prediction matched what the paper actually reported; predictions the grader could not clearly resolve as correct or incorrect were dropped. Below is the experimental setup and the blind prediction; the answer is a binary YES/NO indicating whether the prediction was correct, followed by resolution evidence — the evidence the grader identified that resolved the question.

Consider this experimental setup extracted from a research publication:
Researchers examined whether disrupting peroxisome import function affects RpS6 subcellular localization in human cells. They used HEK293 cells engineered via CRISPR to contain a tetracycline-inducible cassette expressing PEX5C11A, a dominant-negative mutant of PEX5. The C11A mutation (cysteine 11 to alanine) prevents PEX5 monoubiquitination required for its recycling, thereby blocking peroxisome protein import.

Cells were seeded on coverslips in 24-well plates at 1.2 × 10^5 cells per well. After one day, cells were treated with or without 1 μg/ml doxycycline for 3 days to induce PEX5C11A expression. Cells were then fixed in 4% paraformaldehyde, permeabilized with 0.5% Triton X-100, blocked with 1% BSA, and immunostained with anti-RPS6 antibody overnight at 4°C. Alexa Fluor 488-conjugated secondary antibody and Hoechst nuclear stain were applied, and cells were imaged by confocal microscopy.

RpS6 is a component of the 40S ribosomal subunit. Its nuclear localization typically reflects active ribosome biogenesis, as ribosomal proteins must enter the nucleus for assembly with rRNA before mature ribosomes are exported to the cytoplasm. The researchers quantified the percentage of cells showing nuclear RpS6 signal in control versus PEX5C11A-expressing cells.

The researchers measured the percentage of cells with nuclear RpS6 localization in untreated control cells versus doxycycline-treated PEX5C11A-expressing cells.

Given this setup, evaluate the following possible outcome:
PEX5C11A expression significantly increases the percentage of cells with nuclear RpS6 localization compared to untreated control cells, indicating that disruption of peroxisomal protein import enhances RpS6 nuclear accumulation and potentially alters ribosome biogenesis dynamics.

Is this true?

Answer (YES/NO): YES